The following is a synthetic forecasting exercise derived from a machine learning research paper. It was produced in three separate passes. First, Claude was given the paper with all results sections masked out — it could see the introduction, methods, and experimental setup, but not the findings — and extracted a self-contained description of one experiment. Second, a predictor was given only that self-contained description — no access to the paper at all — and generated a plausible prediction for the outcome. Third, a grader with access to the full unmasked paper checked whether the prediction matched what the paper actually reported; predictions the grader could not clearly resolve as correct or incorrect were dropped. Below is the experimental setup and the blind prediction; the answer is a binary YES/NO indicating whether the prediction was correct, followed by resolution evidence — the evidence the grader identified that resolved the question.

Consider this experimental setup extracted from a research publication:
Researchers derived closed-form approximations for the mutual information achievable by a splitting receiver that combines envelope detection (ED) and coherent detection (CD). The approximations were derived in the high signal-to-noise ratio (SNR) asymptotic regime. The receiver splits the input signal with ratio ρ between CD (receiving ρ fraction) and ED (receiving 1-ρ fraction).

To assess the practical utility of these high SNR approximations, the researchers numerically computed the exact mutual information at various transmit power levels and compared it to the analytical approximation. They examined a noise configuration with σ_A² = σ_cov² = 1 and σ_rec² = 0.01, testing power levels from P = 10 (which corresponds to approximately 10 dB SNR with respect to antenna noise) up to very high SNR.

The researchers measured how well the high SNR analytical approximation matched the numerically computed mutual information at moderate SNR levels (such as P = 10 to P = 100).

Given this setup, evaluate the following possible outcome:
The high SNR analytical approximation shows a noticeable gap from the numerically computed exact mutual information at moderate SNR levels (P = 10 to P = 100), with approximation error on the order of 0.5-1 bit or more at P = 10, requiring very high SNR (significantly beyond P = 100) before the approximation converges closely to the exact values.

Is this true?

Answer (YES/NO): NO